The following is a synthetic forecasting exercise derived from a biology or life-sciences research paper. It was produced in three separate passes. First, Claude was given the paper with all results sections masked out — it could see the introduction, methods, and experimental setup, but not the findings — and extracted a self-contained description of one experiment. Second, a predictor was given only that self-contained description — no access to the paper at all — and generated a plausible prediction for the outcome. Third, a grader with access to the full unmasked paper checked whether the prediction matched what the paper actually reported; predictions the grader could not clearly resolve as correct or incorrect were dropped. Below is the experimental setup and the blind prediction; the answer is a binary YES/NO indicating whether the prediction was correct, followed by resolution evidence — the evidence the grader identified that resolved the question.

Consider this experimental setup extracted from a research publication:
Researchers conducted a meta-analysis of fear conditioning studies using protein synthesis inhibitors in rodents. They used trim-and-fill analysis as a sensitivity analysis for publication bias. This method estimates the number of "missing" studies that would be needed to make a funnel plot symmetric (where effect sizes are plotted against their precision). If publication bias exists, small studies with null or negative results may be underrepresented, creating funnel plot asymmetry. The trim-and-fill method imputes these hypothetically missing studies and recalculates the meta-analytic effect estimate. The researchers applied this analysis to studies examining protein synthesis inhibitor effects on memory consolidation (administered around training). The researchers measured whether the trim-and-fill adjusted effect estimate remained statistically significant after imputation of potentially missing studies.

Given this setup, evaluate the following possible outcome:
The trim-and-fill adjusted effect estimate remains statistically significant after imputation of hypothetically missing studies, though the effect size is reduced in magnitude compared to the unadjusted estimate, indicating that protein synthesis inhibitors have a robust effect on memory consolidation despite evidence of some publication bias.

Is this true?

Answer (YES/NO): NO